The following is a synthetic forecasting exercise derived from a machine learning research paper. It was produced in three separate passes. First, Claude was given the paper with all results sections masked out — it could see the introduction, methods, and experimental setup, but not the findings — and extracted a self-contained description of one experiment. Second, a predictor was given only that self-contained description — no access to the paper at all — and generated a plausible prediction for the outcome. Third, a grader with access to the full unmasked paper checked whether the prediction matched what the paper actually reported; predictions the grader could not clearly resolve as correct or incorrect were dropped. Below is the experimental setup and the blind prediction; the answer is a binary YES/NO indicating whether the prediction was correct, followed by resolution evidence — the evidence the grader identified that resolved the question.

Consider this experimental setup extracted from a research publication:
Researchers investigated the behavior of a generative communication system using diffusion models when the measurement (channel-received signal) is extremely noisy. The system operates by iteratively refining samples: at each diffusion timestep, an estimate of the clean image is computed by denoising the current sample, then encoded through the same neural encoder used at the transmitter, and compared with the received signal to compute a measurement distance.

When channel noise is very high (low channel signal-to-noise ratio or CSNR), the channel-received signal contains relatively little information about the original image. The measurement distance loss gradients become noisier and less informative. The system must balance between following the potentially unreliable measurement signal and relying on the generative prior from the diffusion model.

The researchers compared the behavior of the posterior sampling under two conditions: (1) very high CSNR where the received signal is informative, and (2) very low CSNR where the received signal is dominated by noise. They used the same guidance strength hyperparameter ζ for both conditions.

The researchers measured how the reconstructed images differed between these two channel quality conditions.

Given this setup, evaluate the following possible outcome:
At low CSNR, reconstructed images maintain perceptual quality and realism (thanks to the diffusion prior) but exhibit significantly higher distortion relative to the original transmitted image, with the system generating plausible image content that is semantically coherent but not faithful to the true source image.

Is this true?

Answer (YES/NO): YES